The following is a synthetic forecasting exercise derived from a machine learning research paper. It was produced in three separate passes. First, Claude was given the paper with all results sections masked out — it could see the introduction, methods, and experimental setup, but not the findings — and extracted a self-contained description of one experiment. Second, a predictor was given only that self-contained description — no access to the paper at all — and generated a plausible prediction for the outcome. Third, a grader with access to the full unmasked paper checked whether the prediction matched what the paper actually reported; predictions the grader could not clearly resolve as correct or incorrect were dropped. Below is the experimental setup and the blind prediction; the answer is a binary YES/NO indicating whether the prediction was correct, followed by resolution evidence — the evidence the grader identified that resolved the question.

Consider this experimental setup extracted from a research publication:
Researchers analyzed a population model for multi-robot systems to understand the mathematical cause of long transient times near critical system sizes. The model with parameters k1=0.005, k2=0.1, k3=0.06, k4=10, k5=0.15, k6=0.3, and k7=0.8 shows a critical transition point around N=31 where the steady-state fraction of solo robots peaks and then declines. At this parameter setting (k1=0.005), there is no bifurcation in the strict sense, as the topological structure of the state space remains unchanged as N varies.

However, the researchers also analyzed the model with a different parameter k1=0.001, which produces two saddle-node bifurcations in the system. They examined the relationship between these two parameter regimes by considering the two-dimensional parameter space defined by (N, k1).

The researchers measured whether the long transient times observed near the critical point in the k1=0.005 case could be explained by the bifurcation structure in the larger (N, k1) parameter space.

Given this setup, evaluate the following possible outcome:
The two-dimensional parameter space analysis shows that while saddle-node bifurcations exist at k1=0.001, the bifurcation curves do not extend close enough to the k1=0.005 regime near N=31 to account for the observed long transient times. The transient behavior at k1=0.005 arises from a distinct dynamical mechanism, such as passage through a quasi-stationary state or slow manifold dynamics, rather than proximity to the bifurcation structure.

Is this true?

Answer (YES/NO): NO